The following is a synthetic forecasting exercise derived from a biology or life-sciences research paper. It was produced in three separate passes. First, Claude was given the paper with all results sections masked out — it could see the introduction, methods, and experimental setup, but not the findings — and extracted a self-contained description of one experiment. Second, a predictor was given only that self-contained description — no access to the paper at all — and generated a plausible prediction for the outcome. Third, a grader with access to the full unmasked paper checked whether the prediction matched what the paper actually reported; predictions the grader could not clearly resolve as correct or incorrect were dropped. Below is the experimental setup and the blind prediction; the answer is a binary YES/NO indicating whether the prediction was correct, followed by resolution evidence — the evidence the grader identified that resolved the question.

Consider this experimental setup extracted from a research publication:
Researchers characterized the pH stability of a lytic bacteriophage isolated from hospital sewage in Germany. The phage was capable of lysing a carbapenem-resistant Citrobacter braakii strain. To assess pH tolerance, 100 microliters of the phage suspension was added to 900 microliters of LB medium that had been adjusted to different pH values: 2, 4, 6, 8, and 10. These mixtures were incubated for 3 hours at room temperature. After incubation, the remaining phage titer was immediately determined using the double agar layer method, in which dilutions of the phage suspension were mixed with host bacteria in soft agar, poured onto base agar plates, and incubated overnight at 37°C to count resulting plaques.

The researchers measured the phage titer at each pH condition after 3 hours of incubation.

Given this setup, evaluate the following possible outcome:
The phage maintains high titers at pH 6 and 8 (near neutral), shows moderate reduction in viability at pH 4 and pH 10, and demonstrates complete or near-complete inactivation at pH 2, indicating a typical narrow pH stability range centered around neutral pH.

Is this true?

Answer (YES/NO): NO